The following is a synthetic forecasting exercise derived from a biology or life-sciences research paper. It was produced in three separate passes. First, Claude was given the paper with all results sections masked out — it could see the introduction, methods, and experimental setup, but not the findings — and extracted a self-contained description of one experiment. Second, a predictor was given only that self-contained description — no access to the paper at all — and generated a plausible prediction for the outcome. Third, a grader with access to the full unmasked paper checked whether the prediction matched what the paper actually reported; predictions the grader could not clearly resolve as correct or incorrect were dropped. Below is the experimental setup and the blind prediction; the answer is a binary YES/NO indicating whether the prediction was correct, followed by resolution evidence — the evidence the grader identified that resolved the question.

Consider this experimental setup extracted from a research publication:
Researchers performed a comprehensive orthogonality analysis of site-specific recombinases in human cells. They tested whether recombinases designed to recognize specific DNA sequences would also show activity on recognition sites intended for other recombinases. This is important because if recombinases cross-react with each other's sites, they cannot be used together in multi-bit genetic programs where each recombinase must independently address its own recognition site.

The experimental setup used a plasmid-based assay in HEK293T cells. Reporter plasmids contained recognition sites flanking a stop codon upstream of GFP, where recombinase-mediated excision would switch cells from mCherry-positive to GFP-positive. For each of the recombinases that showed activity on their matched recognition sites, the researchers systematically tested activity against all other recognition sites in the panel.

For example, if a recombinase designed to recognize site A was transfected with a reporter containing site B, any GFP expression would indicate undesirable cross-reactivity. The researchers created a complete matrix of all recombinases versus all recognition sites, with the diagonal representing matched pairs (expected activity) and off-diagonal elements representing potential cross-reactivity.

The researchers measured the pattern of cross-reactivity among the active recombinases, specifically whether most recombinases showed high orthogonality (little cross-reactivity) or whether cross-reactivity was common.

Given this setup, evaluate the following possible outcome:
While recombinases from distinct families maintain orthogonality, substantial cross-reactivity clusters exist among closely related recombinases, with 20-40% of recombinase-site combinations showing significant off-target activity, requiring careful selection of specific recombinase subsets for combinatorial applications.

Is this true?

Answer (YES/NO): NO